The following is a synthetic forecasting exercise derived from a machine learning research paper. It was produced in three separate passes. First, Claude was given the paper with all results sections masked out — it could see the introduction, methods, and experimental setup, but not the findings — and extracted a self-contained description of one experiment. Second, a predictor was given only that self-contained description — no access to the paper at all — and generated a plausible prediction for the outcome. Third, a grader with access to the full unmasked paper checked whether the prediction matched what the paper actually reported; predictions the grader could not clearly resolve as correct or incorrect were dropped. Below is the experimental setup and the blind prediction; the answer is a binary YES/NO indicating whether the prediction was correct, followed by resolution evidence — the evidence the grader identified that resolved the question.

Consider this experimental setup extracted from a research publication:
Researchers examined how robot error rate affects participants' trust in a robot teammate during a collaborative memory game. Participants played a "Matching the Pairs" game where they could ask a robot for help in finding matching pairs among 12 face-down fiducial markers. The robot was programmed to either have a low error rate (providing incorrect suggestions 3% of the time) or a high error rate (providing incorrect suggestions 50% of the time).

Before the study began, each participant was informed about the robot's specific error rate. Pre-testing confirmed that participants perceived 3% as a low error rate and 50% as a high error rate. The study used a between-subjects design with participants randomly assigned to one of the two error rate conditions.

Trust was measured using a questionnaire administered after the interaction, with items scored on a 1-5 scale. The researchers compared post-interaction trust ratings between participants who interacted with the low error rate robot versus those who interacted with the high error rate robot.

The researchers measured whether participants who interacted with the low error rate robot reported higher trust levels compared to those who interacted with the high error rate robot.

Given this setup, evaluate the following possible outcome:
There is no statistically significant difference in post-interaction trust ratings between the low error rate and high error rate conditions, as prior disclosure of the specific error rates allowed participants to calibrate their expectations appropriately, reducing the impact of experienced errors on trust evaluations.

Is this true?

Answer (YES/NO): YES